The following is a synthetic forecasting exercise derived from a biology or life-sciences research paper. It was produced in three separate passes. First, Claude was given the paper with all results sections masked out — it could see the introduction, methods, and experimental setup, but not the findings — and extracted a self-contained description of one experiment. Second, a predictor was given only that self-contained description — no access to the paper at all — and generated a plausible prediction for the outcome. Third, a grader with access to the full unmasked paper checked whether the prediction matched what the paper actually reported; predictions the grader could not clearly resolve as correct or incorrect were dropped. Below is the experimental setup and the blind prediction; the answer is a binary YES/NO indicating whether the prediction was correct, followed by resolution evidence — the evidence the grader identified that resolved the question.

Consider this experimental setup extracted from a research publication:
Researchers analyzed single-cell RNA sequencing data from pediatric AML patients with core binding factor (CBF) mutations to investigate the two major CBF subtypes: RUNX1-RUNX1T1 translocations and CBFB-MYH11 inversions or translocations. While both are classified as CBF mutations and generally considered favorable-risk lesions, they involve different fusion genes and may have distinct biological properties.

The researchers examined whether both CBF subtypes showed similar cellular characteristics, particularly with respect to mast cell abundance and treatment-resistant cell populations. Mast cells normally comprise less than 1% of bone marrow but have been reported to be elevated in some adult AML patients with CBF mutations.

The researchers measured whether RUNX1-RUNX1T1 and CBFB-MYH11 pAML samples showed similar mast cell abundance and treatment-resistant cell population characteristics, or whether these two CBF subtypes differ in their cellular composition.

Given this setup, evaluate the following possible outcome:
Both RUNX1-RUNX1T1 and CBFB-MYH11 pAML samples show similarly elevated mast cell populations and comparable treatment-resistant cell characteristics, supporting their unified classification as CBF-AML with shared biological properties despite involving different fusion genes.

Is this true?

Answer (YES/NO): YES